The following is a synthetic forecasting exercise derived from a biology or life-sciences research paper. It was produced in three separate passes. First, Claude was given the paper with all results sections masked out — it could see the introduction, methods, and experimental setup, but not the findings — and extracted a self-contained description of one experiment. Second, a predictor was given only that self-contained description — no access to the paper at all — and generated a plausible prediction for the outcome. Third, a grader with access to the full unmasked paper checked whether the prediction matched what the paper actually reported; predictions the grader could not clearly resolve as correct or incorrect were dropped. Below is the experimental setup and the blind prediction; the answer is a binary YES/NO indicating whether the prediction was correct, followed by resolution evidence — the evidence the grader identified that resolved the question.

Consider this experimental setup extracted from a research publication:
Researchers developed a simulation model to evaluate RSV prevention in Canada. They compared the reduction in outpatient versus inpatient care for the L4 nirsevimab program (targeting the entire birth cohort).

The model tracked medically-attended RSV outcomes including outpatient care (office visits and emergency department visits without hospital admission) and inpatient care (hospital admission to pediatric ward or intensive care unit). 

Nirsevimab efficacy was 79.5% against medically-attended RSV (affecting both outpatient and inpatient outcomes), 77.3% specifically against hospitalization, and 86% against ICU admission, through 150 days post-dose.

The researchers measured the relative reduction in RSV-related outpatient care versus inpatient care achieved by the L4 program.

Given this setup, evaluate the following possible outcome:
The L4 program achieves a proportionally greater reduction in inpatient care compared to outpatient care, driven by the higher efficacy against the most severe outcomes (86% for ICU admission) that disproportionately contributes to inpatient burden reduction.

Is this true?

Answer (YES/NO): YES